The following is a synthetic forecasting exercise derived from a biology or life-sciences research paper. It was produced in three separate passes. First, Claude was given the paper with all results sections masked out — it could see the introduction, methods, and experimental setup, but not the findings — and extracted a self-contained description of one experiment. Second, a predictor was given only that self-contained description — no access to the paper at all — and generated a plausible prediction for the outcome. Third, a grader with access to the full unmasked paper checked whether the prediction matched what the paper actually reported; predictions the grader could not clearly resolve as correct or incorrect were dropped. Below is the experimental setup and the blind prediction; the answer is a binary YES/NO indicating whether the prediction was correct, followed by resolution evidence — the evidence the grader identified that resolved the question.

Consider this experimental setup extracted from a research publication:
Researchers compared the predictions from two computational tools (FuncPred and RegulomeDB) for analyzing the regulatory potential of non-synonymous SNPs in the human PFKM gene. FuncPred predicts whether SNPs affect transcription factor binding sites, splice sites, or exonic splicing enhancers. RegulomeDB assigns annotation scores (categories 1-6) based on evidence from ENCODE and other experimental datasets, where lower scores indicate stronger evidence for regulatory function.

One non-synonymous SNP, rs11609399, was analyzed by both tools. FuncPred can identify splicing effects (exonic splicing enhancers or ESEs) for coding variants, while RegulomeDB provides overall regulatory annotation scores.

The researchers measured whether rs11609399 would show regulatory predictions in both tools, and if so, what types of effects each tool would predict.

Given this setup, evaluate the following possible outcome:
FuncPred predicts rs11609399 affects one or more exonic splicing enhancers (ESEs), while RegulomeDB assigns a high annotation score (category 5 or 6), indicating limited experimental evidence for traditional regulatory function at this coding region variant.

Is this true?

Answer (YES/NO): NO